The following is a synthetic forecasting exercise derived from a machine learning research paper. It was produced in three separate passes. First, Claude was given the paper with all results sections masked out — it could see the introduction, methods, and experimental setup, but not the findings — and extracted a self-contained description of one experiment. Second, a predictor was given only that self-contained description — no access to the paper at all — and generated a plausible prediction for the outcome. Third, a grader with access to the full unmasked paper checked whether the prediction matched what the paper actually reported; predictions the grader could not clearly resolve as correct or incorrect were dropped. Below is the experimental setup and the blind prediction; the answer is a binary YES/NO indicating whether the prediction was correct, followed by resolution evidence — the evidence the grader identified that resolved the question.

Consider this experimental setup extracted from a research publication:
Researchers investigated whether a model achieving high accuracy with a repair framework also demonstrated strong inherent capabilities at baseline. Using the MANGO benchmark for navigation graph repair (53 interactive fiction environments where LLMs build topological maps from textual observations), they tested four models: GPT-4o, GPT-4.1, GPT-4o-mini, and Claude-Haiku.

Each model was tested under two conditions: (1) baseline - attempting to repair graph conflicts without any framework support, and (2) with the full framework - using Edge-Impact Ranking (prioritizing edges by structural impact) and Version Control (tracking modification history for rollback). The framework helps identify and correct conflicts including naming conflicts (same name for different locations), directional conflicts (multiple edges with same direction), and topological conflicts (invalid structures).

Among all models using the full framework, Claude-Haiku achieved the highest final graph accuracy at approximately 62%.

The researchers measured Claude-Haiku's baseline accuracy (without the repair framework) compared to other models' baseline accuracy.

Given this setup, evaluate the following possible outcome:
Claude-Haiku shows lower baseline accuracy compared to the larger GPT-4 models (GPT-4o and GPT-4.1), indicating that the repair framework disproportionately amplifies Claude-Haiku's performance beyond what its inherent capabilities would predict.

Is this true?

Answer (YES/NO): NO